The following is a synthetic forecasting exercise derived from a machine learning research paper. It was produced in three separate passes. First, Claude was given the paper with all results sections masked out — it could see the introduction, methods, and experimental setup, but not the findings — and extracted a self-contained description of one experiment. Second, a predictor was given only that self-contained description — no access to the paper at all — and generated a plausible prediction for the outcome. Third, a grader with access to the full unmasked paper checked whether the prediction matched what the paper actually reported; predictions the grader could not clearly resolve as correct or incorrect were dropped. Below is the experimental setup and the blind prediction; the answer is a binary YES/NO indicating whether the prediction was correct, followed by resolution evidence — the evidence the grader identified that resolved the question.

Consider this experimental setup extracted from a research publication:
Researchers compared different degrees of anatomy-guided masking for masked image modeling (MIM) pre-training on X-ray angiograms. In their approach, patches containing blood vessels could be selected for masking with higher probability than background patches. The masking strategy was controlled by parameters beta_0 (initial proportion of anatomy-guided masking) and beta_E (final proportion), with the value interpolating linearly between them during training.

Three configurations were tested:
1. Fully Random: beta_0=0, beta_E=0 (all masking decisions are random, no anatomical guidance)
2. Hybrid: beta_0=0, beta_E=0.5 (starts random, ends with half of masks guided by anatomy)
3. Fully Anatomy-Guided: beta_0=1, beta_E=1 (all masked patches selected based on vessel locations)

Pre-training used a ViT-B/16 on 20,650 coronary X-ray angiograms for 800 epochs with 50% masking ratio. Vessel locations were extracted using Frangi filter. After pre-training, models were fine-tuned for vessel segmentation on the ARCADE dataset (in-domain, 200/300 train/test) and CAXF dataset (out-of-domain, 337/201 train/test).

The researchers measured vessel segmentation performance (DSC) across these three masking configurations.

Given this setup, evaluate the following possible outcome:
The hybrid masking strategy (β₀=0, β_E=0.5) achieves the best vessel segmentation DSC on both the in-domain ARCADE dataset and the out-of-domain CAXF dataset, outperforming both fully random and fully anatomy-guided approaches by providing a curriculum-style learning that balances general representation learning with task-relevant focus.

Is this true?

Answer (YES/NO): YES